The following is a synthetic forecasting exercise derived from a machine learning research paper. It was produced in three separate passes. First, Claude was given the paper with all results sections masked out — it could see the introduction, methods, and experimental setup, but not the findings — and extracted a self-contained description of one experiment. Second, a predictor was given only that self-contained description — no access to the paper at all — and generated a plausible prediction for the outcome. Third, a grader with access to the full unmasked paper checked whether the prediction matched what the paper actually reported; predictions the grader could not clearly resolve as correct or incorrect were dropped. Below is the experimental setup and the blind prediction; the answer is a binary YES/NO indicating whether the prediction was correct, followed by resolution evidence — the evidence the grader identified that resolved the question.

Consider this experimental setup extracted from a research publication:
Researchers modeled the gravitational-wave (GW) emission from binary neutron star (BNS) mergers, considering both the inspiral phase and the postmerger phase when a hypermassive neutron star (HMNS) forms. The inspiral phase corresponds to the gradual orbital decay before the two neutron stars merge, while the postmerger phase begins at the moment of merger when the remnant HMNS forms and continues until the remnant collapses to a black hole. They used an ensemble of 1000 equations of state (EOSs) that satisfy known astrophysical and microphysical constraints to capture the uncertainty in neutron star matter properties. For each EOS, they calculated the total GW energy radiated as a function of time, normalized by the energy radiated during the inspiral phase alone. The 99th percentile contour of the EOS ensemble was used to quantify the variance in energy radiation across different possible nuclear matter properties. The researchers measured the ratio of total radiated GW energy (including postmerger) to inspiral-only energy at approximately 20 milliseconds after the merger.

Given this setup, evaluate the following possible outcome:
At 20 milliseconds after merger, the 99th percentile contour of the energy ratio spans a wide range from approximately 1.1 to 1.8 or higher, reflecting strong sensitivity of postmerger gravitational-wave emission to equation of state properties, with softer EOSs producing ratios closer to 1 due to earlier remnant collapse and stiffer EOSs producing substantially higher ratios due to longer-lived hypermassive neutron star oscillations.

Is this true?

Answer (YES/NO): NO